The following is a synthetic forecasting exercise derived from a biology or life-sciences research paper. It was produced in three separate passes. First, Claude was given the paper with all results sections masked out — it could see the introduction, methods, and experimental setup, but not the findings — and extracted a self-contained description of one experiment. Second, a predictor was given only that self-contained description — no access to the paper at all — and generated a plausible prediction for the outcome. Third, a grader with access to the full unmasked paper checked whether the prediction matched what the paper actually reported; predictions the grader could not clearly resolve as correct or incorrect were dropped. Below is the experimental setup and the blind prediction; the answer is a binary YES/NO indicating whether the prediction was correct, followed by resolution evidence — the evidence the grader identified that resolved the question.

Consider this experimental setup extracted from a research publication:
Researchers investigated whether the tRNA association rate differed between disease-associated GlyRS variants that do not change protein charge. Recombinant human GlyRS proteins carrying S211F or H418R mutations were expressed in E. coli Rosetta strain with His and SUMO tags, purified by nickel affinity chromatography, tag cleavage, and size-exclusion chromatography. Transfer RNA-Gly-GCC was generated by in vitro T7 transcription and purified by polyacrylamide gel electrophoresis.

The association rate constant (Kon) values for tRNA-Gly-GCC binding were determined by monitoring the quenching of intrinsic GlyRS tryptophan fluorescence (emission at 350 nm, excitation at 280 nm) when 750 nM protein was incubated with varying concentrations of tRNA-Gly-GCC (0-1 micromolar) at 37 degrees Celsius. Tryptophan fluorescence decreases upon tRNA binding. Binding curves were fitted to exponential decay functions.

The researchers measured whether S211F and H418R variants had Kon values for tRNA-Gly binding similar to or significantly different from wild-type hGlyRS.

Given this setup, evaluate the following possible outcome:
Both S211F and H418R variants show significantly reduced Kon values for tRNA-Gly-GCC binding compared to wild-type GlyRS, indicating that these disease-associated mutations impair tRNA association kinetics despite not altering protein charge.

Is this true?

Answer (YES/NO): YES